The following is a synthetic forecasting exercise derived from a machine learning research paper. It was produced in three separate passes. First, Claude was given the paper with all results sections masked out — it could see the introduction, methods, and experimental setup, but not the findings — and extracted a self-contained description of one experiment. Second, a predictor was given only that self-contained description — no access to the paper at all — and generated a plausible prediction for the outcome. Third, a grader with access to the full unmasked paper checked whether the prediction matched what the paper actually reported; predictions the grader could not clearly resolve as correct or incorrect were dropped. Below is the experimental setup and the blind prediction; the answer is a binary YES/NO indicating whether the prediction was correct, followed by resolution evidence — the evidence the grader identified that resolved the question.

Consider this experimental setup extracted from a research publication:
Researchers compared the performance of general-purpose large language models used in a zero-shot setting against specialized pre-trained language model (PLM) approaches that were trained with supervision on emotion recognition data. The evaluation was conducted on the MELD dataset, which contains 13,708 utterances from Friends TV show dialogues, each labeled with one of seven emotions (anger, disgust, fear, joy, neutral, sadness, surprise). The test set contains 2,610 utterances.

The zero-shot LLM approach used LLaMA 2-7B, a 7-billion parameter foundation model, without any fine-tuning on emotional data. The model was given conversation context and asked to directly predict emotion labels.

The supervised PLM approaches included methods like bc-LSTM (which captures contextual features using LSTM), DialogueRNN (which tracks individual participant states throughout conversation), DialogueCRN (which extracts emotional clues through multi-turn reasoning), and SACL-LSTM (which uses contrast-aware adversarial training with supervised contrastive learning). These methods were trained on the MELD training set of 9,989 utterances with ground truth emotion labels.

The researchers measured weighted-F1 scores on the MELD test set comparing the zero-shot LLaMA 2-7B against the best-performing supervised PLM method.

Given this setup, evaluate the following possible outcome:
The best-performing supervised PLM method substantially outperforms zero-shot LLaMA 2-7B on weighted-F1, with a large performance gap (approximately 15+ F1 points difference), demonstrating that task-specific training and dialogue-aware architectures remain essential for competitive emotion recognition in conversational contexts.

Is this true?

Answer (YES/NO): YES